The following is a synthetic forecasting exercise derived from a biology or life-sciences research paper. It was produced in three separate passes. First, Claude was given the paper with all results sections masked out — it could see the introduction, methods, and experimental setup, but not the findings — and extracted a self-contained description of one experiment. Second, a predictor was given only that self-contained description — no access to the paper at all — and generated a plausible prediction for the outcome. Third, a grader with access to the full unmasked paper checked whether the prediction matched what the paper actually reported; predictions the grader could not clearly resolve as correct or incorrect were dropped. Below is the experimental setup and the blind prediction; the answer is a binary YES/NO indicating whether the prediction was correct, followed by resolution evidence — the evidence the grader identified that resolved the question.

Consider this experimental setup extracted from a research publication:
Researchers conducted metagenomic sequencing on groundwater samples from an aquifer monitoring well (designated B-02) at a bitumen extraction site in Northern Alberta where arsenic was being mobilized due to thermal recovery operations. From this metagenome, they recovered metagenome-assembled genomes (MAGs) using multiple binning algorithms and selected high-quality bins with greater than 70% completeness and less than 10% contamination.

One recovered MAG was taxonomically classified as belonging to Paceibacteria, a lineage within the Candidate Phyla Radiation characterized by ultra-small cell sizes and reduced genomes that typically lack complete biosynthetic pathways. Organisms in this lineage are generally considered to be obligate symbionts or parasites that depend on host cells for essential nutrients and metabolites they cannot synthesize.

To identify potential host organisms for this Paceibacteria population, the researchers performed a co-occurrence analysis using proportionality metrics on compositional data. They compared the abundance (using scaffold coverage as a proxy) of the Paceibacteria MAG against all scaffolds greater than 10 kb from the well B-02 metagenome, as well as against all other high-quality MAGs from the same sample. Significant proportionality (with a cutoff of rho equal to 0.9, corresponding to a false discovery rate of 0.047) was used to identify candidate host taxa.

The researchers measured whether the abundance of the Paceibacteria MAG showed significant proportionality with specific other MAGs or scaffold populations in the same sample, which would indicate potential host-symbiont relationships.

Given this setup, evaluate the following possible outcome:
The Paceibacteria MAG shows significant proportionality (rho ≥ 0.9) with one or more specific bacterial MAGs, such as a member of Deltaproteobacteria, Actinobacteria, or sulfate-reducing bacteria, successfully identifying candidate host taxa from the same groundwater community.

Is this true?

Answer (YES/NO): NO